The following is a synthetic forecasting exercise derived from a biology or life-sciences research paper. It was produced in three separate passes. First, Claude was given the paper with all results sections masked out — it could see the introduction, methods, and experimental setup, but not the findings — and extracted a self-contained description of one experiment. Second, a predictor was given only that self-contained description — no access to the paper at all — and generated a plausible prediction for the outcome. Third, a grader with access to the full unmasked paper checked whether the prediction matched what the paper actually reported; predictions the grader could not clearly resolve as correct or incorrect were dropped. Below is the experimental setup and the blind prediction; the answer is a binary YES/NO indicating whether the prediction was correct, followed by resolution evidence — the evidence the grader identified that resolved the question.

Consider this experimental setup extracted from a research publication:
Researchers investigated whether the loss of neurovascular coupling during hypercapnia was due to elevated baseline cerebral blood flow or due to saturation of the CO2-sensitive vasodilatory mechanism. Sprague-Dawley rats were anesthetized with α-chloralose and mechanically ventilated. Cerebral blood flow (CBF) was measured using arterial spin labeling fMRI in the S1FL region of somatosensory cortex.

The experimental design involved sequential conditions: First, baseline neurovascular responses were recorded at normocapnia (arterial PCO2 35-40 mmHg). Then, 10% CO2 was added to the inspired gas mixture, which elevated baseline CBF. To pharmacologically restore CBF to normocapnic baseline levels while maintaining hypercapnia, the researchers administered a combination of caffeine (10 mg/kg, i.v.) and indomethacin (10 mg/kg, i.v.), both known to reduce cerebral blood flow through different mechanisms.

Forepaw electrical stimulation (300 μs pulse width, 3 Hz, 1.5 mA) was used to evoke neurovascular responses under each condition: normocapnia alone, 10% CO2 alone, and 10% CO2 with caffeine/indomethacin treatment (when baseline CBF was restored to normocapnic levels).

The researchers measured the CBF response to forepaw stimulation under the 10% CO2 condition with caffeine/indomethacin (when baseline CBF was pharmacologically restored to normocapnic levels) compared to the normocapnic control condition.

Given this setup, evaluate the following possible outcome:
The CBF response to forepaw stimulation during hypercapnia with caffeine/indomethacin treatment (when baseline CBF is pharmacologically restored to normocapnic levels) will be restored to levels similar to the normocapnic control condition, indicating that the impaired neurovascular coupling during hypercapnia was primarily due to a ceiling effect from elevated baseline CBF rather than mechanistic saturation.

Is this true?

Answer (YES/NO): NO